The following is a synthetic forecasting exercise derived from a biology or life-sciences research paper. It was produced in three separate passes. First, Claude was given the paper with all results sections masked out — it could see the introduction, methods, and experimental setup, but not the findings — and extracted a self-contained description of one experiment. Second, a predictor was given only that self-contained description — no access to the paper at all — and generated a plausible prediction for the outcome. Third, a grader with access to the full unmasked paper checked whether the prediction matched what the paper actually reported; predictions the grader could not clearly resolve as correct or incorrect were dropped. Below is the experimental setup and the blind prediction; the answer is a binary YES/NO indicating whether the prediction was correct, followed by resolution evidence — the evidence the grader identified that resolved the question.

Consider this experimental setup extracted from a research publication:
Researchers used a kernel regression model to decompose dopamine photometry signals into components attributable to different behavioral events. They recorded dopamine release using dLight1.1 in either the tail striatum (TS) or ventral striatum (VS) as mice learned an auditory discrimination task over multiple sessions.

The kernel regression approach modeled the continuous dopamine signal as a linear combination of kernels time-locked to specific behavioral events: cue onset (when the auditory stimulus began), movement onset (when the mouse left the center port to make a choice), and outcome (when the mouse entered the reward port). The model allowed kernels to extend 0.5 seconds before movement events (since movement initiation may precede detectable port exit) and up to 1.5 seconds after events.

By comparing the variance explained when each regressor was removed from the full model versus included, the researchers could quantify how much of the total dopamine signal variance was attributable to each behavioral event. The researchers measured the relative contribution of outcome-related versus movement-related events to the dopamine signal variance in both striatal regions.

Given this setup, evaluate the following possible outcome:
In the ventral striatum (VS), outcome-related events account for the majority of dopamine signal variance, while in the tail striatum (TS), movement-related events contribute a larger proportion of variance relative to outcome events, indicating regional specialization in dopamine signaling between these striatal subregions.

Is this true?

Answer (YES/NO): YES